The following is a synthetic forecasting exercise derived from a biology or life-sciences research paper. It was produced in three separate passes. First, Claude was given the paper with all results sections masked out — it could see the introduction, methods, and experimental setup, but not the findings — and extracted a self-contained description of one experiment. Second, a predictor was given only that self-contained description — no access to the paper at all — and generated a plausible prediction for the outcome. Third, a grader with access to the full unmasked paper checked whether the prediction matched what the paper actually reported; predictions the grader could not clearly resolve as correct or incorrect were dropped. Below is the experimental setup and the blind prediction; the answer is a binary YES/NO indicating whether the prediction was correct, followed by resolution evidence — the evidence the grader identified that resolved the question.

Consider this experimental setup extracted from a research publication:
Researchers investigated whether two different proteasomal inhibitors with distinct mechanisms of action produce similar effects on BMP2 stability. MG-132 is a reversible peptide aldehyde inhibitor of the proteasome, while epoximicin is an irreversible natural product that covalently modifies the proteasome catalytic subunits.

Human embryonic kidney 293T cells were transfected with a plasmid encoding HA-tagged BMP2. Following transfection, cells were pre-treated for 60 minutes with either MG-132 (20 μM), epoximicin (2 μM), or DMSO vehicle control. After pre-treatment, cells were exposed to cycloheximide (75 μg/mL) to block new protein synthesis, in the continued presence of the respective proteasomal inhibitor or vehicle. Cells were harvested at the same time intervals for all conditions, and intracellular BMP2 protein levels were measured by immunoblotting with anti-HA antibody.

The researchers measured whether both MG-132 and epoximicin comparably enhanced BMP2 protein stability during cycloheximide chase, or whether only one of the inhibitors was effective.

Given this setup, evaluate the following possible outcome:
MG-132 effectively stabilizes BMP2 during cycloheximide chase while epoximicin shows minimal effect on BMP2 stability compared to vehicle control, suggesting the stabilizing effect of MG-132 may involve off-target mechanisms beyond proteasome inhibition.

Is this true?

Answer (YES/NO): NO